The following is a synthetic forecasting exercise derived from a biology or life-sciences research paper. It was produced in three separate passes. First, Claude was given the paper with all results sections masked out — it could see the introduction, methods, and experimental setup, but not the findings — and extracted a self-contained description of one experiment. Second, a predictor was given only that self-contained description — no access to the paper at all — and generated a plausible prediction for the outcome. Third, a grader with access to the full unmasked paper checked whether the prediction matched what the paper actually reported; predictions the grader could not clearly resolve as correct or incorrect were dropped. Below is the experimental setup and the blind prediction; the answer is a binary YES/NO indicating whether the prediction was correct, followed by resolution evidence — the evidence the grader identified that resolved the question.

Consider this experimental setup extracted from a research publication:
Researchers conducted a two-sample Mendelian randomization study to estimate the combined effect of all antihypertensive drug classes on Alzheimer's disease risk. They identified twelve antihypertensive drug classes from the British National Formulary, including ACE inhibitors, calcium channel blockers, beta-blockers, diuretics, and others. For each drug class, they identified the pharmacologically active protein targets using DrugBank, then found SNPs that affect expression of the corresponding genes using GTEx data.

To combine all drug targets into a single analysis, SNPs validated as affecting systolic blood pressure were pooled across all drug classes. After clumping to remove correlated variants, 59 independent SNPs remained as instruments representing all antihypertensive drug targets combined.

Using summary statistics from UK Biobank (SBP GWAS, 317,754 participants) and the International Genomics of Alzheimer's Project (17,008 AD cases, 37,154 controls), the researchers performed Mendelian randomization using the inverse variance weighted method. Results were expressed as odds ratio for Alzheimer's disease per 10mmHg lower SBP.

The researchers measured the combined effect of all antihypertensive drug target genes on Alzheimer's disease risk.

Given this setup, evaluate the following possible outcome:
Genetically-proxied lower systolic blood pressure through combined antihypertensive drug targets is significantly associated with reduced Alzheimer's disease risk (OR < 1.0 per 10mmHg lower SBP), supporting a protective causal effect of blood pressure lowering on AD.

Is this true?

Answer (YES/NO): NO